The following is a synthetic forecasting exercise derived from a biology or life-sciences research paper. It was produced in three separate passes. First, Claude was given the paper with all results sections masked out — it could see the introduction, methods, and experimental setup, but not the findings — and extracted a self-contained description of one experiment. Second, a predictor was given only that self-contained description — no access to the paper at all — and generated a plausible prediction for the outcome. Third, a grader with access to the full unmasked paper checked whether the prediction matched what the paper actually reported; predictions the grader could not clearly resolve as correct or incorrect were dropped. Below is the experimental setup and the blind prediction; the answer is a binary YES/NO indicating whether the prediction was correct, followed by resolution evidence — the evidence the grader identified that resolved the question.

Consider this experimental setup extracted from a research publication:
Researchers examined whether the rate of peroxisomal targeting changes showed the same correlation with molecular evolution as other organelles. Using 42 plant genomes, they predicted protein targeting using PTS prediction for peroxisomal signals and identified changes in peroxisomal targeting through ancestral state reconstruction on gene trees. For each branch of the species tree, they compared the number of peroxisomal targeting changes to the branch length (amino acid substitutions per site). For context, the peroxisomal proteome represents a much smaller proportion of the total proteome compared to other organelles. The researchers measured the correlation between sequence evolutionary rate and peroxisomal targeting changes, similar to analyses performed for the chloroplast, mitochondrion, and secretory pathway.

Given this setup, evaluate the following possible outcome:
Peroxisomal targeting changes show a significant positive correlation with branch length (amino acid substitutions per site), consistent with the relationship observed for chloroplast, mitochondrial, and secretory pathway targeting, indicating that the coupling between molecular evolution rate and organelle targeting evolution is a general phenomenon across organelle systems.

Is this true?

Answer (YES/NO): NO